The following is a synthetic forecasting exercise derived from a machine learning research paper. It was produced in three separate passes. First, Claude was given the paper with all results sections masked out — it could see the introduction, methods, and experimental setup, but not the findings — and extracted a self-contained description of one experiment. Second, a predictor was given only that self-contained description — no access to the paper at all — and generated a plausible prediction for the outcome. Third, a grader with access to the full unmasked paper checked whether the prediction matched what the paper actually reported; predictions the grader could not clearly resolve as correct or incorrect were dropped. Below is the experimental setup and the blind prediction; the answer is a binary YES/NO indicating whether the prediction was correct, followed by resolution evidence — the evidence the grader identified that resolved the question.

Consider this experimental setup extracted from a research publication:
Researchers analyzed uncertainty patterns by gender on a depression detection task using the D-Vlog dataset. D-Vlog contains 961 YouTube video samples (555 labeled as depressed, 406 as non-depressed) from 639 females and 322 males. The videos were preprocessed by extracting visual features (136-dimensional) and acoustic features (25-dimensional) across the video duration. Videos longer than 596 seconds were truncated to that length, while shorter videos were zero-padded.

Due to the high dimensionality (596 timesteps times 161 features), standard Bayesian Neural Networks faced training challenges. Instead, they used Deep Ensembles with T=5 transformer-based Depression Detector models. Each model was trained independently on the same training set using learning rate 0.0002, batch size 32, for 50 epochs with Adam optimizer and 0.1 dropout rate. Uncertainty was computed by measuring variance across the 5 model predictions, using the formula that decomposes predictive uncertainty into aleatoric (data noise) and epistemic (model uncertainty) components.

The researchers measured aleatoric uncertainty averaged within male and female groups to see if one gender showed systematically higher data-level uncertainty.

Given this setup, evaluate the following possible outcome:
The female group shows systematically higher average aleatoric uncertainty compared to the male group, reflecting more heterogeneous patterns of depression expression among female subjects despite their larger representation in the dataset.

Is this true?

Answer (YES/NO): NO